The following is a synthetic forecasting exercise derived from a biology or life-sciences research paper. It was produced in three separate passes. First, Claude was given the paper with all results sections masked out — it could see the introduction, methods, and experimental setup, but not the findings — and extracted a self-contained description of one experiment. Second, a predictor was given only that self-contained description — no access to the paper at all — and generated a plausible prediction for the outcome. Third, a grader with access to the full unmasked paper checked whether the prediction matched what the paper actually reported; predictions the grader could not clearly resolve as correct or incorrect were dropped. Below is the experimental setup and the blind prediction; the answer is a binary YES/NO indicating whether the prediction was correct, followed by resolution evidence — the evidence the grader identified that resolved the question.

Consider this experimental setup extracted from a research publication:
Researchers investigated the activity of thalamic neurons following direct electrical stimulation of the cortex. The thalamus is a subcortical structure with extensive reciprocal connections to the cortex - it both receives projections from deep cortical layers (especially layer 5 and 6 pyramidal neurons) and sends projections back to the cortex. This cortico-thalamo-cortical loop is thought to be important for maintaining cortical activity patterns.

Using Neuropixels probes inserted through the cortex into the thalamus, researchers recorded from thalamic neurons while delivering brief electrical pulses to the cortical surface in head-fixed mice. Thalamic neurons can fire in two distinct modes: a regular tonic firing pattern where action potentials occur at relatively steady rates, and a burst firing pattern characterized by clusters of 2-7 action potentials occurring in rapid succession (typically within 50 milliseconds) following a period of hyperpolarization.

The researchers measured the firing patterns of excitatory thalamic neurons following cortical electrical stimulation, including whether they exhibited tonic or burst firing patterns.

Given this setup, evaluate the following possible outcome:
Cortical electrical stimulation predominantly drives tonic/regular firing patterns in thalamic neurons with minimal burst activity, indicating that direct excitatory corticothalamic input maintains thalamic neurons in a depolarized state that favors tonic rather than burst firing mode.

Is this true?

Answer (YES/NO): NO